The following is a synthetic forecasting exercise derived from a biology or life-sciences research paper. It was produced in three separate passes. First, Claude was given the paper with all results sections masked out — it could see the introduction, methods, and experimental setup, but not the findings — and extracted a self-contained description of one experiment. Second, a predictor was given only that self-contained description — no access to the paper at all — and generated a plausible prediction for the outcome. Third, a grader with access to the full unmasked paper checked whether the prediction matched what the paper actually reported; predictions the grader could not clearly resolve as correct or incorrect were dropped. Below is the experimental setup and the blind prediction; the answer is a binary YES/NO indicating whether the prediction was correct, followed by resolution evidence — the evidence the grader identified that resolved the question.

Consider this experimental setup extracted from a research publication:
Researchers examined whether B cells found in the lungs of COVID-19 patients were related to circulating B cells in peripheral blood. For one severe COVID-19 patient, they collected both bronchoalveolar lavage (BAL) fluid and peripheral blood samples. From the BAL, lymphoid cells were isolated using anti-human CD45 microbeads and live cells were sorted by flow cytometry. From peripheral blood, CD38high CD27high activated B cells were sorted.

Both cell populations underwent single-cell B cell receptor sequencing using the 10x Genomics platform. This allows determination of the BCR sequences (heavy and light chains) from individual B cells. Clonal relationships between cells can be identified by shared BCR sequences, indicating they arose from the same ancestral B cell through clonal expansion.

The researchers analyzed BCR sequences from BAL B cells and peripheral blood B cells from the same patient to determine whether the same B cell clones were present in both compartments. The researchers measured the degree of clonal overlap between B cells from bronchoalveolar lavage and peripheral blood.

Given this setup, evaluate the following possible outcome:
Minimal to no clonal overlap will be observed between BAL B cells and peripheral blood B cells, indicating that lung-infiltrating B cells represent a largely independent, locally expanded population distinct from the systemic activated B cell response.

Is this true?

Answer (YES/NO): YES